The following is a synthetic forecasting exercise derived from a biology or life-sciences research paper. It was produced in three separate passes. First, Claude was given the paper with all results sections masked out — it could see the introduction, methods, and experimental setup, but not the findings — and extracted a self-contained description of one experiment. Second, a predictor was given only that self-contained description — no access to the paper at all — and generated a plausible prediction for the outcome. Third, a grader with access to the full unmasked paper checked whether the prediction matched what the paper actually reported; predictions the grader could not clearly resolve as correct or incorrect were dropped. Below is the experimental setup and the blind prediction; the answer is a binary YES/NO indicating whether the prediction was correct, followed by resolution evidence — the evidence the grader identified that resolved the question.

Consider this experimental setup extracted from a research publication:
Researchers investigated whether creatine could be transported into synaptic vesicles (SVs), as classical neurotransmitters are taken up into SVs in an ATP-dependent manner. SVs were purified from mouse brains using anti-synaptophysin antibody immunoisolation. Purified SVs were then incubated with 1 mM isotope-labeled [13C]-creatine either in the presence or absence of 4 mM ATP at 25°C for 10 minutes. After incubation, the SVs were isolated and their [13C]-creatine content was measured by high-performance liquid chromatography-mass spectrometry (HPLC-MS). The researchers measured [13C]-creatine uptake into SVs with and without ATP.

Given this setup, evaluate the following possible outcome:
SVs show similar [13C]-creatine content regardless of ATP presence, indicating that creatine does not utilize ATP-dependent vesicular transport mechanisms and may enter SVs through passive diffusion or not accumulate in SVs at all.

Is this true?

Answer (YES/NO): NO